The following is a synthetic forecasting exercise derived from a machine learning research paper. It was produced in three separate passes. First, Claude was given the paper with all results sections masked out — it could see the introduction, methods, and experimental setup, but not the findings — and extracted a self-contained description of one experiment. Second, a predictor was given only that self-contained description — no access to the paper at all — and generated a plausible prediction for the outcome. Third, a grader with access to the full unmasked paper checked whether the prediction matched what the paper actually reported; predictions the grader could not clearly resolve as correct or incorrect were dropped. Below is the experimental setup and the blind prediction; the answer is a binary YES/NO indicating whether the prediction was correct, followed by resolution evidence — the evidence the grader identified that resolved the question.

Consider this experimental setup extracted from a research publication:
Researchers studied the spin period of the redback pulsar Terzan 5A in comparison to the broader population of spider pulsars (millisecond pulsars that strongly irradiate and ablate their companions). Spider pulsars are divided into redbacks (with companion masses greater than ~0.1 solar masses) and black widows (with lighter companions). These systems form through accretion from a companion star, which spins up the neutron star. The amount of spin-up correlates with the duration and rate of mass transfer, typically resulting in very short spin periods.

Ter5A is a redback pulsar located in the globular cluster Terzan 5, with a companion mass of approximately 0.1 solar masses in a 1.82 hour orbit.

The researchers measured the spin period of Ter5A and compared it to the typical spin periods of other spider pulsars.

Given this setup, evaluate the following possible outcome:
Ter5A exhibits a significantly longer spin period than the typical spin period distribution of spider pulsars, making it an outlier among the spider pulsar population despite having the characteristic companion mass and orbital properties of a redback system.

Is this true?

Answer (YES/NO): YES